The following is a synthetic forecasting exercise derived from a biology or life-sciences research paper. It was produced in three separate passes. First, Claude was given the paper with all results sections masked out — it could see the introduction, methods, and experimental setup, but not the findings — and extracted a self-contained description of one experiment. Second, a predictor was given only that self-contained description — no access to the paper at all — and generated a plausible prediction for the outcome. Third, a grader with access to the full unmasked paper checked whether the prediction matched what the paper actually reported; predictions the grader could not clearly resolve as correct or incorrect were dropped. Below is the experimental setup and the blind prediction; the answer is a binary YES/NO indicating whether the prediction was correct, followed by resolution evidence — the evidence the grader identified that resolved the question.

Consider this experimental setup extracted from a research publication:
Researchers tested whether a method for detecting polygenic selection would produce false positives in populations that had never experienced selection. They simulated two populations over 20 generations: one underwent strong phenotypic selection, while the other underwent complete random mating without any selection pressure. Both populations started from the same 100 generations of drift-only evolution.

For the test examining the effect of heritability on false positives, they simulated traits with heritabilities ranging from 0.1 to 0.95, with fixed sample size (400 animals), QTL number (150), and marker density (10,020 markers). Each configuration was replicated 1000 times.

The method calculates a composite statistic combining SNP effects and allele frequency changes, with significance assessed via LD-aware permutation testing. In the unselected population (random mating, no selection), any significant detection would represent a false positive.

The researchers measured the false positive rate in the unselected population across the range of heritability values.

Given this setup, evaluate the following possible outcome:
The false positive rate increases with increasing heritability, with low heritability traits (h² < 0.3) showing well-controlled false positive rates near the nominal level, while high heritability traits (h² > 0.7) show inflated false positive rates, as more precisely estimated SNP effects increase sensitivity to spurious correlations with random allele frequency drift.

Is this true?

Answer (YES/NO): NO